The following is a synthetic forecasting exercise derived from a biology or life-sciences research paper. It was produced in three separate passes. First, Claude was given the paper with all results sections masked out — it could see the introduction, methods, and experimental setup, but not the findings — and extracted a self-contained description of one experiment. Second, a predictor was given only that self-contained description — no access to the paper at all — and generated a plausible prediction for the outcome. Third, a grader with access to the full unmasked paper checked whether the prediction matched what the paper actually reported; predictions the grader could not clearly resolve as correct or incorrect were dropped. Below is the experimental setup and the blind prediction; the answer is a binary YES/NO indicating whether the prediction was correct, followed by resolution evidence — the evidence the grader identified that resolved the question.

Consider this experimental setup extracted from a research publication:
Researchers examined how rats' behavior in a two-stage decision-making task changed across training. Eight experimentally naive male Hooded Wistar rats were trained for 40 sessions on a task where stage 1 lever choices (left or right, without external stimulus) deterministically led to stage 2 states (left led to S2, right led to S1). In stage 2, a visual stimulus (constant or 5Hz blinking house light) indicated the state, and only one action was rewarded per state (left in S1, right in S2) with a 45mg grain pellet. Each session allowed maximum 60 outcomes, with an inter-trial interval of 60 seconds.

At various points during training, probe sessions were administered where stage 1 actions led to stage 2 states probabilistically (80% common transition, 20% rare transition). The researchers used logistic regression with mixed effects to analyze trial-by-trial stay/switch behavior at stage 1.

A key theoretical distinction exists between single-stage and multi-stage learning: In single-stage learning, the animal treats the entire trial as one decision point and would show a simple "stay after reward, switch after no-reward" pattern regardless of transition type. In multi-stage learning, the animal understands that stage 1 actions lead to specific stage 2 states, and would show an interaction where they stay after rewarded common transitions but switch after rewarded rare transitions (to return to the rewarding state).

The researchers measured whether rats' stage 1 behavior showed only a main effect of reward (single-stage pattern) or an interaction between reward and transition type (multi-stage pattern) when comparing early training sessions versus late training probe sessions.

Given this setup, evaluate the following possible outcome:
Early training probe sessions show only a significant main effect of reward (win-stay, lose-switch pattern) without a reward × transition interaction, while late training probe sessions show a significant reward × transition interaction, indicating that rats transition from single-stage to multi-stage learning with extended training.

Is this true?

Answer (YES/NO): NO